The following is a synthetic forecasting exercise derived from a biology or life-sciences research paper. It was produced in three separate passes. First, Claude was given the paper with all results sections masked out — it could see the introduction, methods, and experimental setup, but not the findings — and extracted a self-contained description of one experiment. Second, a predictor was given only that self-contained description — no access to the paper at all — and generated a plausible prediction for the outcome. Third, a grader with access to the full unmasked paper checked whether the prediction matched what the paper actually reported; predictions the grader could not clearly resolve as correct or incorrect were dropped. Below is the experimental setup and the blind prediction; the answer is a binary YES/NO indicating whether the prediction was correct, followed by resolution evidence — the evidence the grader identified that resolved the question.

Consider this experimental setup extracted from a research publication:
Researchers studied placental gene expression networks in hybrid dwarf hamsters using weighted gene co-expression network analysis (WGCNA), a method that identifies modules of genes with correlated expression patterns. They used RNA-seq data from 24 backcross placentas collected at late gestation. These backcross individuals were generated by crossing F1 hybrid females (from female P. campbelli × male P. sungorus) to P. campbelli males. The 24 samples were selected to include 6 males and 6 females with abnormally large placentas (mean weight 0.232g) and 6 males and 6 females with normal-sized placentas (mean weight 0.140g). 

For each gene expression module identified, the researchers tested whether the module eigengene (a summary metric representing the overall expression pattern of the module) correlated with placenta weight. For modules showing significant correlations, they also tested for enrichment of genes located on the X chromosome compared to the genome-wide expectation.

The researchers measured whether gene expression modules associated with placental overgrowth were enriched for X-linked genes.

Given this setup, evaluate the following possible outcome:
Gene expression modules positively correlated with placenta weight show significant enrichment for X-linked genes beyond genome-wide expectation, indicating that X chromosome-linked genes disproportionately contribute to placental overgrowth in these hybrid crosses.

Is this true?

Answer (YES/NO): NO